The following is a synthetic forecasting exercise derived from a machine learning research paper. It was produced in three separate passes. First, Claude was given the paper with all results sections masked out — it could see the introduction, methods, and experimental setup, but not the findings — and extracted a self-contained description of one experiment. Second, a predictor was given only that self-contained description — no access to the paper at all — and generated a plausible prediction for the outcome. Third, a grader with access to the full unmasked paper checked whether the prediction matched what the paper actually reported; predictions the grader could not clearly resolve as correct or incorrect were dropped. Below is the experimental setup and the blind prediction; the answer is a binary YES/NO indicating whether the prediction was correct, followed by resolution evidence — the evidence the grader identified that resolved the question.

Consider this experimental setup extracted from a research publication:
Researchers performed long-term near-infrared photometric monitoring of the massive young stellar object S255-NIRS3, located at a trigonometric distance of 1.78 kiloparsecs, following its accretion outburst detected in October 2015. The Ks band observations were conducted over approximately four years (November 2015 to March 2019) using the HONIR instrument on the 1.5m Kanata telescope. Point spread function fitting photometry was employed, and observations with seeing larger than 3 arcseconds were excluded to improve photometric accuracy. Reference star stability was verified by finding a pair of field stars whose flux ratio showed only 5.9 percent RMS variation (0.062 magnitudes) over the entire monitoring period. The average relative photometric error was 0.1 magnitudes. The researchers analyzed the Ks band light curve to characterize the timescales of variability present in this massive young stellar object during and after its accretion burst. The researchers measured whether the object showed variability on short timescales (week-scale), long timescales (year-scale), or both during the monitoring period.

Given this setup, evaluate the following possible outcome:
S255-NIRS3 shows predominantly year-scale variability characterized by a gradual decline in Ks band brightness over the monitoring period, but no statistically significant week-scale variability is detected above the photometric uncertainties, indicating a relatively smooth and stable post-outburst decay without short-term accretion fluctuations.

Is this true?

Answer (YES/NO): NO